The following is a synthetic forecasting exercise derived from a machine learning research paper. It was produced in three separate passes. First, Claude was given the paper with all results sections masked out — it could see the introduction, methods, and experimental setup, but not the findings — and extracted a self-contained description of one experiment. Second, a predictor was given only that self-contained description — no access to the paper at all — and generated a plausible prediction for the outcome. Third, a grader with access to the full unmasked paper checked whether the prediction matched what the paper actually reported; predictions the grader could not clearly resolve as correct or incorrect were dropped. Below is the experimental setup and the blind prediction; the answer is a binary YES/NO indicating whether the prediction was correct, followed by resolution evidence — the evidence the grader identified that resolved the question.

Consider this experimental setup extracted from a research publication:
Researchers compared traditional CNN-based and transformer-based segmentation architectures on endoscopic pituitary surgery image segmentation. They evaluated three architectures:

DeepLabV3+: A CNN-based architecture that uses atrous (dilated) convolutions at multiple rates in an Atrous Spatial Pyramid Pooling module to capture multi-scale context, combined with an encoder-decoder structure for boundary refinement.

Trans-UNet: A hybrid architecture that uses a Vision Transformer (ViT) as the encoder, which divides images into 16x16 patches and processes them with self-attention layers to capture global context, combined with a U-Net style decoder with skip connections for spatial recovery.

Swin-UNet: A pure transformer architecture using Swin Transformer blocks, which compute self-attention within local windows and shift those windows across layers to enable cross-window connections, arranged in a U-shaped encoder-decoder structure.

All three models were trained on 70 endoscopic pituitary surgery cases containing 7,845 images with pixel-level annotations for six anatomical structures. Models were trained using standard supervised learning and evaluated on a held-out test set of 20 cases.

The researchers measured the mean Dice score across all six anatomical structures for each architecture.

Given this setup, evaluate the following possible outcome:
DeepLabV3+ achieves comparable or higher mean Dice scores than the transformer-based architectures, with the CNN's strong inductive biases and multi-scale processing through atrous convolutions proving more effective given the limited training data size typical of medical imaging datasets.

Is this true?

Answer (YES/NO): NO